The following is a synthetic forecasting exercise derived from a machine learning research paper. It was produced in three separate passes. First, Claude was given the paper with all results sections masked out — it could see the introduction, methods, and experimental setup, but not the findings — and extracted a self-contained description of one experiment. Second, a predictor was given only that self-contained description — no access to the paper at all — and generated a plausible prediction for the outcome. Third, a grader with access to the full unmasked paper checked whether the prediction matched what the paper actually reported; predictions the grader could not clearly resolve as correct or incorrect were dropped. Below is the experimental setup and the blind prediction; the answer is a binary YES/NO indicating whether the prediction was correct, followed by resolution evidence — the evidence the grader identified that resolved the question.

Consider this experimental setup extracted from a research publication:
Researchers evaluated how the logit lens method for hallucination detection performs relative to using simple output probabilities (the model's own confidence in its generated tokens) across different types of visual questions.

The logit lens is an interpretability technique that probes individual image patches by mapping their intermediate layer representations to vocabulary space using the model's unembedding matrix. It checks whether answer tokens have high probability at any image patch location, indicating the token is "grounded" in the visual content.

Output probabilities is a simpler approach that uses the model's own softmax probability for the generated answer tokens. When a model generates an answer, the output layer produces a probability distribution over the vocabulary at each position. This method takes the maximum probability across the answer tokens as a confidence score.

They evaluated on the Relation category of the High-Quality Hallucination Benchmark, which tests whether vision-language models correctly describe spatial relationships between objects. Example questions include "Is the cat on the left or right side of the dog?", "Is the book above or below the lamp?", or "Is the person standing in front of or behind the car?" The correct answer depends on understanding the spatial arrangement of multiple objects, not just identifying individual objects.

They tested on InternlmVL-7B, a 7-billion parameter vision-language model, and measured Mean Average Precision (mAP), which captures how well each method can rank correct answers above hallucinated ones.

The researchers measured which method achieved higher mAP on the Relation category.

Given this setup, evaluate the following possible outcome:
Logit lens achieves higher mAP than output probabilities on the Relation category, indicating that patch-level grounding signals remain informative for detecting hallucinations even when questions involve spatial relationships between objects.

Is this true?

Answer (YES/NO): NO